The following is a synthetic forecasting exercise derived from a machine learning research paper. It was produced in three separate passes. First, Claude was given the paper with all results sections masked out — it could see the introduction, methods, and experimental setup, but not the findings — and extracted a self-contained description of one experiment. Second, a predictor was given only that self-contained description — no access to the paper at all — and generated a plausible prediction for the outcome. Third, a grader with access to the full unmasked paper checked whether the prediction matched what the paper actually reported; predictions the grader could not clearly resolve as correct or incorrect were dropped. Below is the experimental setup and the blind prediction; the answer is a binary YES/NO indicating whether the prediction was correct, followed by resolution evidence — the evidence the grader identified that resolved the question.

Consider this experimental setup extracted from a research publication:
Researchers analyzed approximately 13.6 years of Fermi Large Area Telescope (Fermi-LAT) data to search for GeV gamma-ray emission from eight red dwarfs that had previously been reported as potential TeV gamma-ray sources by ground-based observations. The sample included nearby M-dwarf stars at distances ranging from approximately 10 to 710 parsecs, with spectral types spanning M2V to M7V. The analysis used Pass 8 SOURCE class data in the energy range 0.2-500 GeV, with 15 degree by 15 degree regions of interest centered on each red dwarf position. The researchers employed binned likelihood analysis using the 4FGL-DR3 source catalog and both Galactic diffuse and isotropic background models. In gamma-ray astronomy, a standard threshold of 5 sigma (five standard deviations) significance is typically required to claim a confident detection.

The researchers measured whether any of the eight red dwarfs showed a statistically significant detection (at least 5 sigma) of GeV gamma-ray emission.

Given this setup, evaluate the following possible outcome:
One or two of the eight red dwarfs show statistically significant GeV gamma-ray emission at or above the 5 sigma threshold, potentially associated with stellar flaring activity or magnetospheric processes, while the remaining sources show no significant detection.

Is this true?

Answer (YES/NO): NO